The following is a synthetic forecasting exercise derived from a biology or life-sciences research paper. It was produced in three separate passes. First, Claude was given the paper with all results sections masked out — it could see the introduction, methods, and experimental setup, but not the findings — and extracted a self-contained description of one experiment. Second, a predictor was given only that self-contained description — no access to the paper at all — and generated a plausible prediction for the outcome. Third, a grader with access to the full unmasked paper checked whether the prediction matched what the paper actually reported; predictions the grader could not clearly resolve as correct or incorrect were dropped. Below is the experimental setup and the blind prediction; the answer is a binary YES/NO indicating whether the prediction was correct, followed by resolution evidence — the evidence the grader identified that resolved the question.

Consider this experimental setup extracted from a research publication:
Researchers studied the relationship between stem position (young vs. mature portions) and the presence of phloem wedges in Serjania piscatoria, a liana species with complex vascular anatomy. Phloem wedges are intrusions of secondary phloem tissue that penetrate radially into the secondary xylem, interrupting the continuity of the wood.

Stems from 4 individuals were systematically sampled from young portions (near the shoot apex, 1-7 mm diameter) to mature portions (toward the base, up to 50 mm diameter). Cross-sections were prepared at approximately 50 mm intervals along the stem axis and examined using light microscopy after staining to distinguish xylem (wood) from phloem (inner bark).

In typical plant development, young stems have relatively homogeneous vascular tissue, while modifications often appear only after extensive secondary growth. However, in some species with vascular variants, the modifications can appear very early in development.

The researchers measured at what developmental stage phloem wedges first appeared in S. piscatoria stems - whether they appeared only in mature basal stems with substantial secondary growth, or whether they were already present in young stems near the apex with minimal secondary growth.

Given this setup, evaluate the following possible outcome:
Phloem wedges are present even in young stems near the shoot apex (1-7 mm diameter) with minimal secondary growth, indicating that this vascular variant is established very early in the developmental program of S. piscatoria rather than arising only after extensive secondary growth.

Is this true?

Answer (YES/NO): YES